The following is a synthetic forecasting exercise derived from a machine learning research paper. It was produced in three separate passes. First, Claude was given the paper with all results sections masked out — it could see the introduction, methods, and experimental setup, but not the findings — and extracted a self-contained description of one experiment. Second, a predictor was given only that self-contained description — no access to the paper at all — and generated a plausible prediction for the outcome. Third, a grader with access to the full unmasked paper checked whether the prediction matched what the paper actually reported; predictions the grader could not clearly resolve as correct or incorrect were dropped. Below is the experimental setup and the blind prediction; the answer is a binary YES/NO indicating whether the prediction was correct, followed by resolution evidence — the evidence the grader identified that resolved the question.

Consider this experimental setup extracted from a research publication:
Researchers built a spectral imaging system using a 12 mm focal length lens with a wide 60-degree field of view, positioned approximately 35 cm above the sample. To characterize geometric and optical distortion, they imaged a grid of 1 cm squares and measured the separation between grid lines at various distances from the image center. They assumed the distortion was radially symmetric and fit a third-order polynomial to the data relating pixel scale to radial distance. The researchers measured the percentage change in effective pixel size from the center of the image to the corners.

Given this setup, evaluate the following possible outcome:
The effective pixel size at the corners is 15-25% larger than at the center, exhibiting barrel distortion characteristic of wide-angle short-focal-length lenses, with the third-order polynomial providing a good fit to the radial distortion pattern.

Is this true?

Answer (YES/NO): NO